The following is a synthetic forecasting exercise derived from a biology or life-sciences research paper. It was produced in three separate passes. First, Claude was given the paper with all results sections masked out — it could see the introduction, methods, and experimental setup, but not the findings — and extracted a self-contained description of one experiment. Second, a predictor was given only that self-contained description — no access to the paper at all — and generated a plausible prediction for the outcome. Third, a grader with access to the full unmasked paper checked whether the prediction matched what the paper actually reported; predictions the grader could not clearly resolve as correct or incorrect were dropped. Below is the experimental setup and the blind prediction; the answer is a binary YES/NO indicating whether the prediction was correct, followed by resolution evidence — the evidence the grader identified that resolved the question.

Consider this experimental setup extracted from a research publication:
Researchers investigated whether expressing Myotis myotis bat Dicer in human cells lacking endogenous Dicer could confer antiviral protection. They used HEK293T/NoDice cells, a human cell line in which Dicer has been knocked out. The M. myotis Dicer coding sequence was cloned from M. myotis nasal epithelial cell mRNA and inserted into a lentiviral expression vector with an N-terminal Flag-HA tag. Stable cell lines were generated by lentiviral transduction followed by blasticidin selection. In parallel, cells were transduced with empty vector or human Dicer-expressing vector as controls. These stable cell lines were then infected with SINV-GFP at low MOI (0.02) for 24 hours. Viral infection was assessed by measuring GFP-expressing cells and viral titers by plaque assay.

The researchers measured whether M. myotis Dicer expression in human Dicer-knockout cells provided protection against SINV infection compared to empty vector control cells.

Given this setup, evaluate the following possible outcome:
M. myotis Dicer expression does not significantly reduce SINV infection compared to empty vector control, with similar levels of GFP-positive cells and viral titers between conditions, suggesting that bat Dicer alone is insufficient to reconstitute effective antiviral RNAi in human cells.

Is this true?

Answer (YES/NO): YES